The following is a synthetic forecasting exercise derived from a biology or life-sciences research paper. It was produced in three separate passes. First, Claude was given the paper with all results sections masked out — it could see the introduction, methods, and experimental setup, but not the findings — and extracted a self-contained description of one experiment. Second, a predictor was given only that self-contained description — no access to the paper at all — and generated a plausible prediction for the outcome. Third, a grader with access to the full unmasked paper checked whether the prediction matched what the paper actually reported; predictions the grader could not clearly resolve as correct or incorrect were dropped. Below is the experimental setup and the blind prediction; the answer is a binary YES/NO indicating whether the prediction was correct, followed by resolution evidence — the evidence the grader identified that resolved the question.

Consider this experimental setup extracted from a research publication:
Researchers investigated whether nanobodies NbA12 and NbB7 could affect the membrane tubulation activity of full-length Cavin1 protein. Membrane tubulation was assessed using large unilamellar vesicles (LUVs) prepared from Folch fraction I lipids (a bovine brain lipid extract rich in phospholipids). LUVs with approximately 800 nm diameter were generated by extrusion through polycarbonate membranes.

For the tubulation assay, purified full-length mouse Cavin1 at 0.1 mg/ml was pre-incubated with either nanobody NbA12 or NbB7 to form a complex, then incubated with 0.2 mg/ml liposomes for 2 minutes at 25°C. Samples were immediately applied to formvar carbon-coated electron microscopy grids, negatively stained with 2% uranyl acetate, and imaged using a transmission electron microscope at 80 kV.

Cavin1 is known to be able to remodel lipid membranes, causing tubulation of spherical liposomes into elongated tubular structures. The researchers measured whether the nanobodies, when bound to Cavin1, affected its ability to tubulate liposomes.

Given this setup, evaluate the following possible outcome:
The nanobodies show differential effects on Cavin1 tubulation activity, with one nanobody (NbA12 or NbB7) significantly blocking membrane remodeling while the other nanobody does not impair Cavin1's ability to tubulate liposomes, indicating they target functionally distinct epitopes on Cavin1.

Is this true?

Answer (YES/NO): NO